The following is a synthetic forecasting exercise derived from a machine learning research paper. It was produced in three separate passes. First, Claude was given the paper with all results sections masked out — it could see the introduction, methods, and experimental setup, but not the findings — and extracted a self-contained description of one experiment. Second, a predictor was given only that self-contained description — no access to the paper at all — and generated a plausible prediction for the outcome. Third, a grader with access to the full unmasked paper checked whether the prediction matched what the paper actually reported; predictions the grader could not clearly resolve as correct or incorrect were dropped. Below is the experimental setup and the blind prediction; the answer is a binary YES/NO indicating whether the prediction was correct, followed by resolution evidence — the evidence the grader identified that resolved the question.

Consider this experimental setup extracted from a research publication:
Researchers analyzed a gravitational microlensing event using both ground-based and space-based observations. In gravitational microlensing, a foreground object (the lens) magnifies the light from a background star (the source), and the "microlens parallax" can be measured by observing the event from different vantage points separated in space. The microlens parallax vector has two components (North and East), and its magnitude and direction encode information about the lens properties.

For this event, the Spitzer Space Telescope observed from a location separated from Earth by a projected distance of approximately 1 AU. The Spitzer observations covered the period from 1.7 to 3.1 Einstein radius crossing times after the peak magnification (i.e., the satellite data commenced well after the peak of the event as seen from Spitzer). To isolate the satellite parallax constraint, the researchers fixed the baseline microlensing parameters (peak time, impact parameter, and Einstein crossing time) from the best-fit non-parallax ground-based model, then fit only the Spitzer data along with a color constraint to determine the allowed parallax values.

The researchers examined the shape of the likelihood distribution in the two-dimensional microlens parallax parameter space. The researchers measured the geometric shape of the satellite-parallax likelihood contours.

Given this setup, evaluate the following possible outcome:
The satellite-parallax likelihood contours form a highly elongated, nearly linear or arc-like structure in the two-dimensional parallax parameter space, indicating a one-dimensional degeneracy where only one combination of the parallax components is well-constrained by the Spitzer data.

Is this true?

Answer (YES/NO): NO